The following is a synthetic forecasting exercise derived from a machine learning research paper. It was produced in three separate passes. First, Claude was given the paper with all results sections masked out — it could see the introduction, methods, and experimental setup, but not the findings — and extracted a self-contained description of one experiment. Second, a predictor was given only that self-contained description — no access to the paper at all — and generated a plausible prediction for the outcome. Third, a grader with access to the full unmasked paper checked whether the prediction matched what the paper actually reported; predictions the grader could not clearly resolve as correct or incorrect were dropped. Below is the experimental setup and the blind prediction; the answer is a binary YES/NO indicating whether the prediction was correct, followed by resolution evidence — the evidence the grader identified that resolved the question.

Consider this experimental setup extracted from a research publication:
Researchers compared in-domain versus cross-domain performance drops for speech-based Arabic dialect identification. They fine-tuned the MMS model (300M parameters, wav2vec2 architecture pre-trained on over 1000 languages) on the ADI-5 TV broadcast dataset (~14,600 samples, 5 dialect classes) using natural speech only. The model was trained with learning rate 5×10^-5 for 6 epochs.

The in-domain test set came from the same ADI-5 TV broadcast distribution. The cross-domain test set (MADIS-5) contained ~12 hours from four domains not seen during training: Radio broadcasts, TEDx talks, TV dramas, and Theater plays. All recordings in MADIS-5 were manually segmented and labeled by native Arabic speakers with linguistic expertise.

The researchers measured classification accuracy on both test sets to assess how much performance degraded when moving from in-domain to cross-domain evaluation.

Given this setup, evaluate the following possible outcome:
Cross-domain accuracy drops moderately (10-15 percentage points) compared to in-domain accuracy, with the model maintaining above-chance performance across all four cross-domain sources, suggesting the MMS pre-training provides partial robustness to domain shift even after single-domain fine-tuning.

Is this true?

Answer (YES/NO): NO